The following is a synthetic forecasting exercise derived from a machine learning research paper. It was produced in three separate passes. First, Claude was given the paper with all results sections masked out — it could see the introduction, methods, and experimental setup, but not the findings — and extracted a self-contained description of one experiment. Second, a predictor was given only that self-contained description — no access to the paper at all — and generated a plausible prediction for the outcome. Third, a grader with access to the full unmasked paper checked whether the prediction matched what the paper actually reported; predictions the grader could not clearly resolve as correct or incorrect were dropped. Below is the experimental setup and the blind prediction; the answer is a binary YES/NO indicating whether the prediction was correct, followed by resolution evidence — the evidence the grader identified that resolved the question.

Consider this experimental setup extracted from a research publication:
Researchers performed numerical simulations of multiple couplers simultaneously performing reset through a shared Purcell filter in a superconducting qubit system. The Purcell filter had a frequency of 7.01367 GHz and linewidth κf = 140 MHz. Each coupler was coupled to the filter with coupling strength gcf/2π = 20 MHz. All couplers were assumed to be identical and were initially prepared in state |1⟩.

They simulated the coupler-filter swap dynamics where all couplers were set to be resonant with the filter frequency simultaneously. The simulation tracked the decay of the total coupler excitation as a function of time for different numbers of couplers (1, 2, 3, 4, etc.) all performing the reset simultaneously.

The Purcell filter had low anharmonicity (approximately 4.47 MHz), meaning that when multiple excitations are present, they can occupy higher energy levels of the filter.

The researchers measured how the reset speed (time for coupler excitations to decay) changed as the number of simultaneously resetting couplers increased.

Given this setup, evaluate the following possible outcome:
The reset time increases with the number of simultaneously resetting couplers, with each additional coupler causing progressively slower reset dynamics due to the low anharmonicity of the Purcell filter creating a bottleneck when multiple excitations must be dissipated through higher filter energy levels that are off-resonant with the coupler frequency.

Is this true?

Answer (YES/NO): NO